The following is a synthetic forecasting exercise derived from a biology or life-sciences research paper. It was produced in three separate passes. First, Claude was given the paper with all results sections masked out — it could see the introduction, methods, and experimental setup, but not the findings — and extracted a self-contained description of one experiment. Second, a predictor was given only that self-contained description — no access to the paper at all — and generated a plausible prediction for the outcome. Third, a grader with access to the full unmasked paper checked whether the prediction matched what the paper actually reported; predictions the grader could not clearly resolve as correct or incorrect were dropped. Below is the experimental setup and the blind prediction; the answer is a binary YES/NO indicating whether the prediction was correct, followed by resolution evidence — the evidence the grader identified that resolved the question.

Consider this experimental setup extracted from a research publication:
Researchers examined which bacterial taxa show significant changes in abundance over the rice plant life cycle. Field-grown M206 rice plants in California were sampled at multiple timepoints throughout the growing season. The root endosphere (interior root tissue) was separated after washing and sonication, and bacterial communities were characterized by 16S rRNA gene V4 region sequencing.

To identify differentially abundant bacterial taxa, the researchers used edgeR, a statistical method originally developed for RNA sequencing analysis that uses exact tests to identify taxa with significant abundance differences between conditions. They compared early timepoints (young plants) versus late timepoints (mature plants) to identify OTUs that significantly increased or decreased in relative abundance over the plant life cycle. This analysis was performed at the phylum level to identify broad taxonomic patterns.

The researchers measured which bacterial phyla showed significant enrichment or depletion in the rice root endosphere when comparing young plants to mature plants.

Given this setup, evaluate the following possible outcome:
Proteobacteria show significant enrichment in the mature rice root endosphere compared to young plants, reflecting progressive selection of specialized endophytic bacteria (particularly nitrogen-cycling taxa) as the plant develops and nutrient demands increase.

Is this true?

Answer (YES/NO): NO